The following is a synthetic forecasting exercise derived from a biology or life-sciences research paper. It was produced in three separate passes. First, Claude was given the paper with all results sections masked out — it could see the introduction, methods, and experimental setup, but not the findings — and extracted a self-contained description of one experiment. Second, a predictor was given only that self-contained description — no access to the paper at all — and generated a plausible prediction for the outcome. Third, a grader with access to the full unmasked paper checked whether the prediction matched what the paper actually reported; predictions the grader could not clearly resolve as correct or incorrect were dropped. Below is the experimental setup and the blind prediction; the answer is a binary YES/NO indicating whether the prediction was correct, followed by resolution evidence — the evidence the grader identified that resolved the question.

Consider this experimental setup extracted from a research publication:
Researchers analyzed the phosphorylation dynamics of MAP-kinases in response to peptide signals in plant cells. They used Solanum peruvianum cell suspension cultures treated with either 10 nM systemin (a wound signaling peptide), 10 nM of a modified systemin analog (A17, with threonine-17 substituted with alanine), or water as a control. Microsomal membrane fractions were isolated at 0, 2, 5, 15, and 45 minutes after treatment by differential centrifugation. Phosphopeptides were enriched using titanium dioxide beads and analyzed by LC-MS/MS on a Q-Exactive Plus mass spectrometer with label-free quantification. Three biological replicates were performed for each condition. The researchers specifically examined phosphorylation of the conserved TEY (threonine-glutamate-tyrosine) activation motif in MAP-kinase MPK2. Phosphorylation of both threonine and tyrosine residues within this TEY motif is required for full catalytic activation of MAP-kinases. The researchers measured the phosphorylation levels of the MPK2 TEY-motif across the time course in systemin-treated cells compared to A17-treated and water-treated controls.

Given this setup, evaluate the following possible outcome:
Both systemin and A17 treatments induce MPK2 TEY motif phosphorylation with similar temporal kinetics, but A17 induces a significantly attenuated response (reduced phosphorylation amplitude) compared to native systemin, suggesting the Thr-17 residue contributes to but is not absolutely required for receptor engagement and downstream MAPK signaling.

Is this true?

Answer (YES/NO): NO